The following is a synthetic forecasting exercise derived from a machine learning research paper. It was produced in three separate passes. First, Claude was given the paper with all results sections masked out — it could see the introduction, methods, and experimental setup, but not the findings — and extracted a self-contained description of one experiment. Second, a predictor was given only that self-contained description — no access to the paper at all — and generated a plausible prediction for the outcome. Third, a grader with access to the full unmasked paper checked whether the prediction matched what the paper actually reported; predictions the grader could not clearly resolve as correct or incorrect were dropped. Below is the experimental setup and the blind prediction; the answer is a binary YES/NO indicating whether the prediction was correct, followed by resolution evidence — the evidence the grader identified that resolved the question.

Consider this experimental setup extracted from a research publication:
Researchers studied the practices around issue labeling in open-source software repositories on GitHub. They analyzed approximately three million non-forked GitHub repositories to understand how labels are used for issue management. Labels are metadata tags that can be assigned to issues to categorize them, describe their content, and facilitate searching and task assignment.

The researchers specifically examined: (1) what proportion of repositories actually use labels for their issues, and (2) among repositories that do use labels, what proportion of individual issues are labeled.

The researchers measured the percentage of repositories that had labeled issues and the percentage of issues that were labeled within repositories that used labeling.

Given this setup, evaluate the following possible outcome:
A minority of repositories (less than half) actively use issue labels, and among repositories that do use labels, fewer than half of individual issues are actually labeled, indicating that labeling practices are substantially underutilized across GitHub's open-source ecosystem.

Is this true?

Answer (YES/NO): NO